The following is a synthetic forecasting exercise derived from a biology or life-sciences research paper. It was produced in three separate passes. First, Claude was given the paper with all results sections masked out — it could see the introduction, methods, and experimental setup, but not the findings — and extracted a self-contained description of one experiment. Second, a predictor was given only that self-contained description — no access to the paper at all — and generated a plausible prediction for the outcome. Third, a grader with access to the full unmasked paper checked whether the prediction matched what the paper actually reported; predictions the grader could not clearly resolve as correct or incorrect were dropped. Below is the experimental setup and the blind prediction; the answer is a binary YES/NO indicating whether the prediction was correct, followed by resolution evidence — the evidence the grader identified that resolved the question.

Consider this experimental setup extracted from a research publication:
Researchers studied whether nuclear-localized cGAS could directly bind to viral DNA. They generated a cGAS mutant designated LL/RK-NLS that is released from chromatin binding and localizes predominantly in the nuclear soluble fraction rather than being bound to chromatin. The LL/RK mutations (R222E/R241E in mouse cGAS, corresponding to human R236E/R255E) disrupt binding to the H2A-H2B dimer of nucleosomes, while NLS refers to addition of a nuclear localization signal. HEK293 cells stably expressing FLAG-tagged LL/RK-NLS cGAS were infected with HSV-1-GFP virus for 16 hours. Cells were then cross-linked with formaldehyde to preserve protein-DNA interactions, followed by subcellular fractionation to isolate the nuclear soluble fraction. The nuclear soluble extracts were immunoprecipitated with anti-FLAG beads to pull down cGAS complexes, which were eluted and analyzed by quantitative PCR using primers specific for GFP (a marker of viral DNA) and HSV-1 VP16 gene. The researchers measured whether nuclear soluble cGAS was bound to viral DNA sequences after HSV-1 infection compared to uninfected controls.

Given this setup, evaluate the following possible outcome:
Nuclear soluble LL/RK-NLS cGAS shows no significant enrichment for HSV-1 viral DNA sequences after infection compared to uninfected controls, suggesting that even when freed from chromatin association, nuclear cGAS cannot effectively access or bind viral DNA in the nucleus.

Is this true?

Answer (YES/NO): NO